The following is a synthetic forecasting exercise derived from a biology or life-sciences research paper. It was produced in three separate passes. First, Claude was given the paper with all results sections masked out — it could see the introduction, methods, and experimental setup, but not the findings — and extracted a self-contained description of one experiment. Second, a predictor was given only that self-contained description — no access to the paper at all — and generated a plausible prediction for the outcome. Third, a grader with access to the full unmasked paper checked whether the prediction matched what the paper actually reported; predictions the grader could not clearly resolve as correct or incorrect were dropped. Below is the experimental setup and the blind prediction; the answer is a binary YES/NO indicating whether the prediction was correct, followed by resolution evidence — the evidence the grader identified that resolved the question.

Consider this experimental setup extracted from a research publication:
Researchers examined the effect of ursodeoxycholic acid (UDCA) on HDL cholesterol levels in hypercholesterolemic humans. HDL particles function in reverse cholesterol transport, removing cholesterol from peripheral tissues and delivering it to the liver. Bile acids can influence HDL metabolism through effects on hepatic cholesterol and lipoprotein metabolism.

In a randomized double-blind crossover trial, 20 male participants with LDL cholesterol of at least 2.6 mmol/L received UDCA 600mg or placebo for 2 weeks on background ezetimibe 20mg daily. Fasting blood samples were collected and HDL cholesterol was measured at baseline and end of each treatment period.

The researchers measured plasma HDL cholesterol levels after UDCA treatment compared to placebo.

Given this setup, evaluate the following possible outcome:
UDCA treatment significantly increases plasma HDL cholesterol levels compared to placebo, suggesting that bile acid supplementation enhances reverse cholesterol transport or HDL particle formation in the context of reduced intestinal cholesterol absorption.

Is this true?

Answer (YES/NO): NO